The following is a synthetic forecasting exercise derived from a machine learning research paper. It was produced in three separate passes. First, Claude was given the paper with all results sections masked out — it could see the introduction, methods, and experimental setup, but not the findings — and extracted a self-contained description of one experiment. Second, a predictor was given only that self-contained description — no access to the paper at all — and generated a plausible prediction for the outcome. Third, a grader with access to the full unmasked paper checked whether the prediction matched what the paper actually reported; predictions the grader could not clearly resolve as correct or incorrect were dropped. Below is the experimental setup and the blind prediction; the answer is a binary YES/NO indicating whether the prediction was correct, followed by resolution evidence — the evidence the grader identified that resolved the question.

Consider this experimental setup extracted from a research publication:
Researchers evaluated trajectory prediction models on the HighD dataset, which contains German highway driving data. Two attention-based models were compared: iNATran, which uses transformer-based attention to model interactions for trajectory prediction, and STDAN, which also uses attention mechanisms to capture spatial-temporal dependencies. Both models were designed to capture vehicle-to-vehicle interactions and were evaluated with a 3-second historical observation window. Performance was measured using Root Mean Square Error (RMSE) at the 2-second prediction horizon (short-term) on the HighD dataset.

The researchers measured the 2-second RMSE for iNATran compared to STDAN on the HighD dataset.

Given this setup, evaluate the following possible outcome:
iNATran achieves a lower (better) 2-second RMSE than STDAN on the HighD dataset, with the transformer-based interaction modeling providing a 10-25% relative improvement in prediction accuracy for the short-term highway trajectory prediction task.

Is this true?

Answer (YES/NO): NO